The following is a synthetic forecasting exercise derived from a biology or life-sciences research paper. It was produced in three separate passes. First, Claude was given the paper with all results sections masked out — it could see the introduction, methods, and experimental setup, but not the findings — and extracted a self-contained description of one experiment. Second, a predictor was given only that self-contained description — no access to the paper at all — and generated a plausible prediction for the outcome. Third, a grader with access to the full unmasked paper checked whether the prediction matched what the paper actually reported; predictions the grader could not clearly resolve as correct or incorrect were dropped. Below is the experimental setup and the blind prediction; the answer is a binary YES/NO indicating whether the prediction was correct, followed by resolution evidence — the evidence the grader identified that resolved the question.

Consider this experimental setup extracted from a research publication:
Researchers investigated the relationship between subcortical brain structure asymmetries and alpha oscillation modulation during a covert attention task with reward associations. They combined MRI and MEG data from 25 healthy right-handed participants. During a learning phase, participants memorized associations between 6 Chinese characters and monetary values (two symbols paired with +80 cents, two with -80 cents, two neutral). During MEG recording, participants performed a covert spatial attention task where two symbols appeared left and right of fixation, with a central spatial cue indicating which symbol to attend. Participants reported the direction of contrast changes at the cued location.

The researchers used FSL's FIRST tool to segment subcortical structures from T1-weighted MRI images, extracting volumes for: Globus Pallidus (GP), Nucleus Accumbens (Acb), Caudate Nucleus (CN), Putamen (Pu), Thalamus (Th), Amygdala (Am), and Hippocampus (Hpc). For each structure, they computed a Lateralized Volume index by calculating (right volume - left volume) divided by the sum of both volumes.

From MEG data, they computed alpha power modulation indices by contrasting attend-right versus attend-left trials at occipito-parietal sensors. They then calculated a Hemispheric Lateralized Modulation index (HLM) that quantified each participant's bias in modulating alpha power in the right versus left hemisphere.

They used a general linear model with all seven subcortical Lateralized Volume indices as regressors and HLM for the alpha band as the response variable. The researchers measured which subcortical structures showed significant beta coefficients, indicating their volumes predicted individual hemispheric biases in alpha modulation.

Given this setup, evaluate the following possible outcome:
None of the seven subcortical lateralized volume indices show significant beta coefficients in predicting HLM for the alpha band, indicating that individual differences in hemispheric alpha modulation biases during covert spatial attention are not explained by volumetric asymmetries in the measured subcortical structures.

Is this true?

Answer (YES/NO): NO